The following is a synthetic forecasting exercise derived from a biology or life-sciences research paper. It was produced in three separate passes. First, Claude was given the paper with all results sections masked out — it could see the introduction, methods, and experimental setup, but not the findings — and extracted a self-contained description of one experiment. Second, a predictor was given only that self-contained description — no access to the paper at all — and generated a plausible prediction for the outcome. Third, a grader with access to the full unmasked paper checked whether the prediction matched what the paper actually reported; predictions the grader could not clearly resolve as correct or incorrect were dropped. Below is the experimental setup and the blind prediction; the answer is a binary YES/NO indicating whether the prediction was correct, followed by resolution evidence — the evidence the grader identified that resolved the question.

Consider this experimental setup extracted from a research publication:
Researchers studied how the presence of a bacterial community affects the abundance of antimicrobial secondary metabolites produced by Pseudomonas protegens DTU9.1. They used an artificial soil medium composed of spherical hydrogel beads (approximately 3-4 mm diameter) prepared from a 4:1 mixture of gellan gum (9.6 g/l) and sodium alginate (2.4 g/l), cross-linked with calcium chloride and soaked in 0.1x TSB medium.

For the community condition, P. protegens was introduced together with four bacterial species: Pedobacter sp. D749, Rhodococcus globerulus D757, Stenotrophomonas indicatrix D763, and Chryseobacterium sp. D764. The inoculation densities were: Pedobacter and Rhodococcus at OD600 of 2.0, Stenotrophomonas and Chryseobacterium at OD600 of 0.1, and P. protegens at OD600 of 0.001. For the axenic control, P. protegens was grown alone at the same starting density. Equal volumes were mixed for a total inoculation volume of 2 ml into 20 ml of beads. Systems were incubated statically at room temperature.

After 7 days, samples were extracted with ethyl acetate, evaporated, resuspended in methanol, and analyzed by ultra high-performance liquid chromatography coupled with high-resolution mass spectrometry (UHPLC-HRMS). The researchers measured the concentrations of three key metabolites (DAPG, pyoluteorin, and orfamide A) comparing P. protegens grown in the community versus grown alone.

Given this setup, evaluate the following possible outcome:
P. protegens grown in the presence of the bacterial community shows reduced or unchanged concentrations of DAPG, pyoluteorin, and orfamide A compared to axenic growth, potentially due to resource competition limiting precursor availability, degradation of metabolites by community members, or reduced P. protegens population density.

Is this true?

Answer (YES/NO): NO